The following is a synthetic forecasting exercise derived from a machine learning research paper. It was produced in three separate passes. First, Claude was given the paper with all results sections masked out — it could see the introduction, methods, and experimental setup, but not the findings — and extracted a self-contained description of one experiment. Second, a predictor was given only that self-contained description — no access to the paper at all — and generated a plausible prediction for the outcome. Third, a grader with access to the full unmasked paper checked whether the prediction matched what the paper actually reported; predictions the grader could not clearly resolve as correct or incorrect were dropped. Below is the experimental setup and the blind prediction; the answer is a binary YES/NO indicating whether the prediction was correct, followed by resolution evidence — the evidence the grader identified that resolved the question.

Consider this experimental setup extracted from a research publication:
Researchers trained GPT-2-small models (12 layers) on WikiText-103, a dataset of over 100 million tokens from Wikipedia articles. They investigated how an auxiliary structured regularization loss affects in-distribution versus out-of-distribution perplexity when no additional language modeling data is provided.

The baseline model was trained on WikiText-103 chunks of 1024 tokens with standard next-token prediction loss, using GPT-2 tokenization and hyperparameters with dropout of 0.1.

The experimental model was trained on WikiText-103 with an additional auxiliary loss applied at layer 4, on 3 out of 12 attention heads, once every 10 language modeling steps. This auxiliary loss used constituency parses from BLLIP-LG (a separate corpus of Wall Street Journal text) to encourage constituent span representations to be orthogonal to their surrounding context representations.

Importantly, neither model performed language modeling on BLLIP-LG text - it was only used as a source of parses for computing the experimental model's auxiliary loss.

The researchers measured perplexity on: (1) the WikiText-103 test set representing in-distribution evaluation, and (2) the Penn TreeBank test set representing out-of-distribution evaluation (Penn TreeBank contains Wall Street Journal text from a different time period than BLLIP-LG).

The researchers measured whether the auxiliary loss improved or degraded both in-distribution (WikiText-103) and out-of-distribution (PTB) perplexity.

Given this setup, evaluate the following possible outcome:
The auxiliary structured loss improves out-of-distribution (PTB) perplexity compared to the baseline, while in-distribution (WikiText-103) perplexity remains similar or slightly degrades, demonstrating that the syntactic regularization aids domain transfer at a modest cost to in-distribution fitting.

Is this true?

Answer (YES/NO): NO